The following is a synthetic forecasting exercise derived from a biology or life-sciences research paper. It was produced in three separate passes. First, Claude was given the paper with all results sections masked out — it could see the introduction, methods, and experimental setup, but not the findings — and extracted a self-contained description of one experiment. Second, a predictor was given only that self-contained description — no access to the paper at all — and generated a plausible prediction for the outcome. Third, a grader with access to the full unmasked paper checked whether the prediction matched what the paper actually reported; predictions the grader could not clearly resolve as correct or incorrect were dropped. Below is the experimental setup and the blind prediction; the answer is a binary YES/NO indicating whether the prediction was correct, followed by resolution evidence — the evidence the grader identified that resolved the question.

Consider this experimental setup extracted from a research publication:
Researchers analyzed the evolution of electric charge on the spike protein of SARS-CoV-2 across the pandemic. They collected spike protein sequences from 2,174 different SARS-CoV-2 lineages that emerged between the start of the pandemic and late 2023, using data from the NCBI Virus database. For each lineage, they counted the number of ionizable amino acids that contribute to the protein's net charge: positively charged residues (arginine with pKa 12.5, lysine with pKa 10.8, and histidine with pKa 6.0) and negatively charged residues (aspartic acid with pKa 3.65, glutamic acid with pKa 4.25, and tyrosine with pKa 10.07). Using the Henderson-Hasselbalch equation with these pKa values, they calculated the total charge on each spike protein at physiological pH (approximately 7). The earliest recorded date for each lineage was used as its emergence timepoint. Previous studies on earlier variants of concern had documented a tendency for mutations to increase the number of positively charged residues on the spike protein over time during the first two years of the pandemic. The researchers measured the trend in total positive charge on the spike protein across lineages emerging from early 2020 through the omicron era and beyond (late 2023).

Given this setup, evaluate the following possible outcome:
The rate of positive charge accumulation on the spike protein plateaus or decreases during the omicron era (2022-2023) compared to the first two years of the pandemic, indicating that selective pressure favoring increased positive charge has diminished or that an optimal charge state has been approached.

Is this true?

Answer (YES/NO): YES